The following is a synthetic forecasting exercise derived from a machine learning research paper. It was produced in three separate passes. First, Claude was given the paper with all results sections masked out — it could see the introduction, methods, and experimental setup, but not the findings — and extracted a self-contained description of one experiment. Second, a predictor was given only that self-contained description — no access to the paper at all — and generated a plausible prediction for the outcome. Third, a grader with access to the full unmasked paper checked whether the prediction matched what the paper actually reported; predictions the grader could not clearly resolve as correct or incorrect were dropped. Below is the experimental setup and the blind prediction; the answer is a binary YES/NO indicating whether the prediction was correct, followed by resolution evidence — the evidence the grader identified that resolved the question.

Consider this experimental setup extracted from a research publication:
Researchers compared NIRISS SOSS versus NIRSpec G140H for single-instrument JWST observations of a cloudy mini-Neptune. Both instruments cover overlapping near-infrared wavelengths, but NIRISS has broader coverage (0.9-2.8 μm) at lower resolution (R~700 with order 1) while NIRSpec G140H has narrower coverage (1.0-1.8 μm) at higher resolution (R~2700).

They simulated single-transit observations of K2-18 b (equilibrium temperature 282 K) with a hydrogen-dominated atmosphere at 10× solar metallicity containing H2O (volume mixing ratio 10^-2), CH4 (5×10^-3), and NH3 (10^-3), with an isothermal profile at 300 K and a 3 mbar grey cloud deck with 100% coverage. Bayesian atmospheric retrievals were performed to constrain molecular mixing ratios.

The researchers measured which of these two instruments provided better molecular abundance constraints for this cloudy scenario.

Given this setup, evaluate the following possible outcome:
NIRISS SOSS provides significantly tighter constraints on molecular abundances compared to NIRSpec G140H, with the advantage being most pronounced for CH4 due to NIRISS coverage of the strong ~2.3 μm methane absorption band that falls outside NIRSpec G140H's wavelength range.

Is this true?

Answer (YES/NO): NO